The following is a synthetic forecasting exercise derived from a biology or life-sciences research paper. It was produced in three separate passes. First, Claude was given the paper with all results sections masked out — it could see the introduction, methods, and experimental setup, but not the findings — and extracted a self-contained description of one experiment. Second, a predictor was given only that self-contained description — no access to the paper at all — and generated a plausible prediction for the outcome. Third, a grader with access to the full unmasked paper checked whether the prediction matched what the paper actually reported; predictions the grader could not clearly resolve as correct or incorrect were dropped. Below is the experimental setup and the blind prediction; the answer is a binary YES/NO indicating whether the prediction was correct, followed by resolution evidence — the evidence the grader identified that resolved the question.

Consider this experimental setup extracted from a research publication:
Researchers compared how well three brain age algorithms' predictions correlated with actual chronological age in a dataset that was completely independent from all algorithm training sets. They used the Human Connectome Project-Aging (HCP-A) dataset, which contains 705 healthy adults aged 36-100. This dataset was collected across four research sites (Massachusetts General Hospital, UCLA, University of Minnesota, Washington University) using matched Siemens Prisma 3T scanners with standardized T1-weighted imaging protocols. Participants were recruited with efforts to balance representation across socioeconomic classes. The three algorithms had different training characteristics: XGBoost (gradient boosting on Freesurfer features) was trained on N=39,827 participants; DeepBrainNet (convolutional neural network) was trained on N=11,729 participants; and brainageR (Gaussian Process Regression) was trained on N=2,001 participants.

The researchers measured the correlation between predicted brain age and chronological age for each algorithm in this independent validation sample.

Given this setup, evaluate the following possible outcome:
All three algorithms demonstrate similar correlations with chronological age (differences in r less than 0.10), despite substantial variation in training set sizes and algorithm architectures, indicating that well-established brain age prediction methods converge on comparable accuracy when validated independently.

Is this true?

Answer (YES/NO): YES